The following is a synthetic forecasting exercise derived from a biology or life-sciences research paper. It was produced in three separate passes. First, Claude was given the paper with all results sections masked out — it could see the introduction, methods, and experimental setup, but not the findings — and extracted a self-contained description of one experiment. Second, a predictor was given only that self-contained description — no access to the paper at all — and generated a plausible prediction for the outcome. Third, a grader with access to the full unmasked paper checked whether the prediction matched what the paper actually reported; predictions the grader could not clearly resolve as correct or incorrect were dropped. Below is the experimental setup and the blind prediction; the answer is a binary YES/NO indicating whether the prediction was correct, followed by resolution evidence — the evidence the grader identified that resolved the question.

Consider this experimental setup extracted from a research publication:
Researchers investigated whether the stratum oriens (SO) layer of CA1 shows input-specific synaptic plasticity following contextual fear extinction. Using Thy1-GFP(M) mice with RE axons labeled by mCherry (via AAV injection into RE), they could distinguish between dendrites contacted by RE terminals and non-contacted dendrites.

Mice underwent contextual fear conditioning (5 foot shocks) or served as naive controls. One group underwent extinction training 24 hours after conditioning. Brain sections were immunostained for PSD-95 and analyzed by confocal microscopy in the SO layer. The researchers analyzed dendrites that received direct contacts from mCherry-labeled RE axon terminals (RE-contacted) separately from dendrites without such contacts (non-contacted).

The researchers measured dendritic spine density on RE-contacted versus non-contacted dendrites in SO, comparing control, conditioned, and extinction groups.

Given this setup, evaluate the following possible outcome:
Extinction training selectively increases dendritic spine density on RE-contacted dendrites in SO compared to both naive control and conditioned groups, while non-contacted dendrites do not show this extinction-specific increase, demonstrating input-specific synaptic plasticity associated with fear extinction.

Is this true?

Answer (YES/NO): NO